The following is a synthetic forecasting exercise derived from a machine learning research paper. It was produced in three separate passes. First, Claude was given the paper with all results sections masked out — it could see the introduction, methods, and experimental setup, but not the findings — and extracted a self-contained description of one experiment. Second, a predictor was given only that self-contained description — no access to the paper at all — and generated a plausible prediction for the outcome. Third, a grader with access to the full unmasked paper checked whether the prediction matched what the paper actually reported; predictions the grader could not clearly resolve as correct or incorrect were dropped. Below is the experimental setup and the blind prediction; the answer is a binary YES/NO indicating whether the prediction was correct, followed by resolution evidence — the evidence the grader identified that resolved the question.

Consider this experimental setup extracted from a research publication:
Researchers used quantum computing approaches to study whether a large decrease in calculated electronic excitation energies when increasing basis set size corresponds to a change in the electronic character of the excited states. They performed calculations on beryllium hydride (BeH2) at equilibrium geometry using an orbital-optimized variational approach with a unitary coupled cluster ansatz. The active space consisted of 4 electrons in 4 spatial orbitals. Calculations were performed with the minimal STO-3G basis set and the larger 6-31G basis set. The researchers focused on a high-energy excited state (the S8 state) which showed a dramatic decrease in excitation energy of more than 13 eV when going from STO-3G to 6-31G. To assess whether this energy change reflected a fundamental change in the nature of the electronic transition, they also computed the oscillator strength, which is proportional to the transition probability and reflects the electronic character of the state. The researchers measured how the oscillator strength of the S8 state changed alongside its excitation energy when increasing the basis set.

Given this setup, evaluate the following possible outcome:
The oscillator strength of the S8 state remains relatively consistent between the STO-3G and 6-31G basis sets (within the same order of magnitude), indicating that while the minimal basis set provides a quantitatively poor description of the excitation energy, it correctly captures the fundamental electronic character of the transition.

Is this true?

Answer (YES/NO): YES